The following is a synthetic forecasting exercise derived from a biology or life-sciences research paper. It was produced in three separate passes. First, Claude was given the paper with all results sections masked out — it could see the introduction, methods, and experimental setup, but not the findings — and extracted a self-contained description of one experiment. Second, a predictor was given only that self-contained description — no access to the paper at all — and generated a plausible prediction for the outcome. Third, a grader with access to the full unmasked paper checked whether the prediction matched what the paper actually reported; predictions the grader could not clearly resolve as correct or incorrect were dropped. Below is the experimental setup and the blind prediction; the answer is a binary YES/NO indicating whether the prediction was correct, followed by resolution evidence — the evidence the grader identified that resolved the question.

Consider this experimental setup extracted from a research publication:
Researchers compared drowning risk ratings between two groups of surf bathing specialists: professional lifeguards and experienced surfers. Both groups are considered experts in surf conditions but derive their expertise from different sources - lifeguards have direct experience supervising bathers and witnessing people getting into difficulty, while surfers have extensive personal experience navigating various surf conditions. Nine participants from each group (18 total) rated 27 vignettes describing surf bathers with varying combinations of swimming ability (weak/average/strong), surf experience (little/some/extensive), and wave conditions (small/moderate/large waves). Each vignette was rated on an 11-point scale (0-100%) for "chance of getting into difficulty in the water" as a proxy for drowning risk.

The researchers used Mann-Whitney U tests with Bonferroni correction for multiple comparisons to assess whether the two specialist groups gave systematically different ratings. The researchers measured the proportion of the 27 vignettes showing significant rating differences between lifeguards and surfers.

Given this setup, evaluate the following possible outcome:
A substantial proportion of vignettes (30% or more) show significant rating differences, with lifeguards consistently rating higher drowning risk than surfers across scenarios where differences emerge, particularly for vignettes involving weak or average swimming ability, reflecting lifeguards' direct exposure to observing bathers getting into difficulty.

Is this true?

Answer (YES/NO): NO